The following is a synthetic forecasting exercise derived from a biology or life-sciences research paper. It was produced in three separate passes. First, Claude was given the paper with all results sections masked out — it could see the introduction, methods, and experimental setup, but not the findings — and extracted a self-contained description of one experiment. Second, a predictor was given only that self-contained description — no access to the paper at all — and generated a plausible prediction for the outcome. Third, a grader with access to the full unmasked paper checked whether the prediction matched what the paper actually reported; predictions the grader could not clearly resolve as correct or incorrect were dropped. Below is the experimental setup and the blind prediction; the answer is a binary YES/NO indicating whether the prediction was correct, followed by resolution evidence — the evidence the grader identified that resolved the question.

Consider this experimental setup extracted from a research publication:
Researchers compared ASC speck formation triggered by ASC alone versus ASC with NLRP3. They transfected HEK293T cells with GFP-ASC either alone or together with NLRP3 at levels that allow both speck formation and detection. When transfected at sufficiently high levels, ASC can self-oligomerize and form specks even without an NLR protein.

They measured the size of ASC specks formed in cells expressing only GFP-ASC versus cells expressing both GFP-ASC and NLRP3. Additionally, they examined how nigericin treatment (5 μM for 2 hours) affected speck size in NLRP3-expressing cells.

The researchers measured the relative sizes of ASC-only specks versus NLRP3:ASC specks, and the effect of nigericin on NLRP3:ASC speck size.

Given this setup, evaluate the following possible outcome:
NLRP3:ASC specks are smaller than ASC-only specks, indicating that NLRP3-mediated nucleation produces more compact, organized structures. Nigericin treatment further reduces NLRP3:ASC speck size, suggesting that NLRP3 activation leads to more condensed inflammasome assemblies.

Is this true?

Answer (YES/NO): YES